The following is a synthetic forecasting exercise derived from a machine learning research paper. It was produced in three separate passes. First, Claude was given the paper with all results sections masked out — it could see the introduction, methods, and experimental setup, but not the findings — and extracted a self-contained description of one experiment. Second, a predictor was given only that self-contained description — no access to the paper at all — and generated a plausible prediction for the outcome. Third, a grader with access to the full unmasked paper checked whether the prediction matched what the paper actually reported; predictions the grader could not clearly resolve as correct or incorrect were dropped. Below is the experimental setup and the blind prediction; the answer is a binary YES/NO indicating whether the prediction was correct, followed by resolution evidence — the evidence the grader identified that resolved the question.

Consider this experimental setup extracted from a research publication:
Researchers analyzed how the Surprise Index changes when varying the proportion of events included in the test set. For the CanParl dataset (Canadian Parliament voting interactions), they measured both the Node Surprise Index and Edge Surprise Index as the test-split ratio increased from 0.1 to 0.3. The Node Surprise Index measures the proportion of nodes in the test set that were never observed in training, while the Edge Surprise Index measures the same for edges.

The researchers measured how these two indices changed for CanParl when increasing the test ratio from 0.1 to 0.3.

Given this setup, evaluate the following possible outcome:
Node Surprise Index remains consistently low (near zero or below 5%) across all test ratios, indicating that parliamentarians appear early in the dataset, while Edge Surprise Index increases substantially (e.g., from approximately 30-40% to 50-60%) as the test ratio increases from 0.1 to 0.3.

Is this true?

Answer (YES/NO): NO